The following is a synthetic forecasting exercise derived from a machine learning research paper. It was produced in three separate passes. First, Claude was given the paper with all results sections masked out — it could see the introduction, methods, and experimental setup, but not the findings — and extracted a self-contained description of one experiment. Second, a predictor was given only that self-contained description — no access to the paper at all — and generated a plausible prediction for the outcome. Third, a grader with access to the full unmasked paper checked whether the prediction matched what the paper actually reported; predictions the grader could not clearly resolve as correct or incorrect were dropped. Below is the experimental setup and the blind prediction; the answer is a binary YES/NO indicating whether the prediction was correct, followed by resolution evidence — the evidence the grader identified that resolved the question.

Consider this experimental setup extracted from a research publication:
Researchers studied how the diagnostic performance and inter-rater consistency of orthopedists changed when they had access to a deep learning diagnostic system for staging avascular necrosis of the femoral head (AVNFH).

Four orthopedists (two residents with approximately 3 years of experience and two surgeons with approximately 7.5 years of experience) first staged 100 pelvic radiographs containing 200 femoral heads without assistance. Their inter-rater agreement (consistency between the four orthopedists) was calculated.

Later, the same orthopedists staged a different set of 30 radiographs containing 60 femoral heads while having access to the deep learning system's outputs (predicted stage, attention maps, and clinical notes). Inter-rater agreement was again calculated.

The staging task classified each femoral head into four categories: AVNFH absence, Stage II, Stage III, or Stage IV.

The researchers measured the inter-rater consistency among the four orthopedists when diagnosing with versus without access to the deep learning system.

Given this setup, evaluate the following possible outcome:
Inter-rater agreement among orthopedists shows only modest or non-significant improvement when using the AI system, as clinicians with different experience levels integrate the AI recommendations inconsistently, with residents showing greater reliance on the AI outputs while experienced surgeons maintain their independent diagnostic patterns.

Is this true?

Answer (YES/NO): NO